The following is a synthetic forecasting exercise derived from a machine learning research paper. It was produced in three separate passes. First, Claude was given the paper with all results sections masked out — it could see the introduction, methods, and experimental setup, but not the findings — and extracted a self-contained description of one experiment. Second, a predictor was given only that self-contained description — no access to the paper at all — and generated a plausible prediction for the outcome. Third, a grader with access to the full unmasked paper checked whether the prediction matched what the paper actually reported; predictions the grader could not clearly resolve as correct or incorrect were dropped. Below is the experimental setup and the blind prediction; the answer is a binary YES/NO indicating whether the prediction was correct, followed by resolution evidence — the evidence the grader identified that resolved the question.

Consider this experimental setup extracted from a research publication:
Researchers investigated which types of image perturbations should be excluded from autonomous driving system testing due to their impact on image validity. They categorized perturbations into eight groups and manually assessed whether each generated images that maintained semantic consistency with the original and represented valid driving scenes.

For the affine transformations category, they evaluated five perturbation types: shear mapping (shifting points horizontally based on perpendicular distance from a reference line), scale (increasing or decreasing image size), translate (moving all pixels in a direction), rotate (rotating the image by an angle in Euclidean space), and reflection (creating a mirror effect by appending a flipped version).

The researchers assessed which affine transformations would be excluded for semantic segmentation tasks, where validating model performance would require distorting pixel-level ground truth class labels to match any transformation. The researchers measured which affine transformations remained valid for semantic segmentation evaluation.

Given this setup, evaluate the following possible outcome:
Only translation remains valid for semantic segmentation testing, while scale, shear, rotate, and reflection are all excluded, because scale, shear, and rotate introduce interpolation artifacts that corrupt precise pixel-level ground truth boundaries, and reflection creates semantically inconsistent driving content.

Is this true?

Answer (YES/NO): NO